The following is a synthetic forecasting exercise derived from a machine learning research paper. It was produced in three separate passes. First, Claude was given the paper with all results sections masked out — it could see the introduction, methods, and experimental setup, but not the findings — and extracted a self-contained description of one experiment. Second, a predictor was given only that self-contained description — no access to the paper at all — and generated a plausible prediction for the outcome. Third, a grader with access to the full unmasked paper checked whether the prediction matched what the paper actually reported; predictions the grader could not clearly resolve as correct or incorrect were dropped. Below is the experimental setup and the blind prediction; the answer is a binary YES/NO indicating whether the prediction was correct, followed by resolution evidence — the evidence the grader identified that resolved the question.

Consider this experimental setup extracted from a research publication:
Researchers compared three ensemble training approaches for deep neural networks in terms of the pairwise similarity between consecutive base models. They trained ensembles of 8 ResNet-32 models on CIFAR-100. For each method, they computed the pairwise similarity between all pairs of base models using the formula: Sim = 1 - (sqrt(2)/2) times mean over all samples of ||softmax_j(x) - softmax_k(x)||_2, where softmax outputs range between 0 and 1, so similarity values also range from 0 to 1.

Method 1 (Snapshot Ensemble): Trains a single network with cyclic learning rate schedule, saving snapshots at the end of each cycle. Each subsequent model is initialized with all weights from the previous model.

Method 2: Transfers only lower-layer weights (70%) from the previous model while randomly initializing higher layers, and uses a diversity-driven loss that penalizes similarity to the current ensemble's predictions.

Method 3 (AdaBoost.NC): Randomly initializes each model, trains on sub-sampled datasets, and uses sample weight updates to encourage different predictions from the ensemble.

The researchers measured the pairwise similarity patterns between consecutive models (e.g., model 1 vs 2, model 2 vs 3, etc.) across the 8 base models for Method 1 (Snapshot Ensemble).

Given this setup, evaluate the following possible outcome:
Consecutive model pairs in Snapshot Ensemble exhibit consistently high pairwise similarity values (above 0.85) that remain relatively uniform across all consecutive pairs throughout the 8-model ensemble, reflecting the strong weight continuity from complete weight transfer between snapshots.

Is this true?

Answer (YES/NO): NO